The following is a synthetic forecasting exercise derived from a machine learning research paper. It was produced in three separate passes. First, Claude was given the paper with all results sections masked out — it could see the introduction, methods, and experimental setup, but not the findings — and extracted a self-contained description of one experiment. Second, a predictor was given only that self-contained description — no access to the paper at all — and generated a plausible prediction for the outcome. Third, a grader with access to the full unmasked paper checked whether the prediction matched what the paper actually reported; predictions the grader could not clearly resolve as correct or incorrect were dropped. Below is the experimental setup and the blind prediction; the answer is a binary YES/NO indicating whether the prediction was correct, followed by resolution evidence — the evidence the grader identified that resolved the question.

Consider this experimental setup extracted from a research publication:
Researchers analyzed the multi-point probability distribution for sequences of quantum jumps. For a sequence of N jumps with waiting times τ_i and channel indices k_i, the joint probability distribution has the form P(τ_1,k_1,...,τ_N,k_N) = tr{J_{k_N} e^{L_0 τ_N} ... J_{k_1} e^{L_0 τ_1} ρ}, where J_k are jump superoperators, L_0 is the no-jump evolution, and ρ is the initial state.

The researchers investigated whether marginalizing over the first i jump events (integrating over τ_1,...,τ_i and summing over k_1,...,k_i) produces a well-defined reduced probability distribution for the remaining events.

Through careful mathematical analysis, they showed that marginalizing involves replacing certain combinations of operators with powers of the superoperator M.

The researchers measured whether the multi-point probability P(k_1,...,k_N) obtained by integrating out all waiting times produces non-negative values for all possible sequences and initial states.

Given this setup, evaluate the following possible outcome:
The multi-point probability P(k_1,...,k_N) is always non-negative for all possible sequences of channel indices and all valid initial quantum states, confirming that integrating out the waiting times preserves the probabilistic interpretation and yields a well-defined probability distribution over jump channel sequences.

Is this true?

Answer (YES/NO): YES